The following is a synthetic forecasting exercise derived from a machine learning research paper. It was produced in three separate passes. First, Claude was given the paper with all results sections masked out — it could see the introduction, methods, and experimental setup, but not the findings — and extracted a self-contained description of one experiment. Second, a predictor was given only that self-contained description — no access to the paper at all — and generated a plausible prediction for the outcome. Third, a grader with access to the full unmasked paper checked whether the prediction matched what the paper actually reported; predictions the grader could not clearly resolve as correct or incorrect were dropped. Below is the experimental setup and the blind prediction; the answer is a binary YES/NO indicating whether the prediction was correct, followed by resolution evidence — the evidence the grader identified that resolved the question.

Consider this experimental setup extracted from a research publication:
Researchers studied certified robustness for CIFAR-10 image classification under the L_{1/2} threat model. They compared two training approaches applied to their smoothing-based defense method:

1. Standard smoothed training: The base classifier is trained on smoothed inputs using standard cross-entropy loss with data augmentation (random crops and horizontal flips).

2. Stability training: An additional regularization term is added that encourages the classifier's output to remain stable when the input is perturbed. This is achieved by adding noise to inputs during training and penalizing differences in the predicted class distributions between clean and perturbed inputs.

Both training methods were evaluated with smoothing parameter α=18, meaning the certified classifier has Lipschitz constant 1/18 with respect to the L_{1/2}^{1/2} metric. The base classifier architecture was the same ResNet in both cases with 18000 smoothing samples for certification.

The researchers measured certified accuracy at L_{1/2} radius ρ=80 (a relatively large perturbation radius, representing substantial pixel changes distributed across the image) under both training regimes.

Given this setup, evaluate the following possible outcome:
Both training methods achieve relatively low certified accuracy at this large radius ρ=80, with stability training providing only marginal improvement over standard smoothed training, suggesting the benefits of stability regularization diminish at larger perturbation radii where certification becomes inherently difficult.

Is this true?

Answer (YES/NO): NO